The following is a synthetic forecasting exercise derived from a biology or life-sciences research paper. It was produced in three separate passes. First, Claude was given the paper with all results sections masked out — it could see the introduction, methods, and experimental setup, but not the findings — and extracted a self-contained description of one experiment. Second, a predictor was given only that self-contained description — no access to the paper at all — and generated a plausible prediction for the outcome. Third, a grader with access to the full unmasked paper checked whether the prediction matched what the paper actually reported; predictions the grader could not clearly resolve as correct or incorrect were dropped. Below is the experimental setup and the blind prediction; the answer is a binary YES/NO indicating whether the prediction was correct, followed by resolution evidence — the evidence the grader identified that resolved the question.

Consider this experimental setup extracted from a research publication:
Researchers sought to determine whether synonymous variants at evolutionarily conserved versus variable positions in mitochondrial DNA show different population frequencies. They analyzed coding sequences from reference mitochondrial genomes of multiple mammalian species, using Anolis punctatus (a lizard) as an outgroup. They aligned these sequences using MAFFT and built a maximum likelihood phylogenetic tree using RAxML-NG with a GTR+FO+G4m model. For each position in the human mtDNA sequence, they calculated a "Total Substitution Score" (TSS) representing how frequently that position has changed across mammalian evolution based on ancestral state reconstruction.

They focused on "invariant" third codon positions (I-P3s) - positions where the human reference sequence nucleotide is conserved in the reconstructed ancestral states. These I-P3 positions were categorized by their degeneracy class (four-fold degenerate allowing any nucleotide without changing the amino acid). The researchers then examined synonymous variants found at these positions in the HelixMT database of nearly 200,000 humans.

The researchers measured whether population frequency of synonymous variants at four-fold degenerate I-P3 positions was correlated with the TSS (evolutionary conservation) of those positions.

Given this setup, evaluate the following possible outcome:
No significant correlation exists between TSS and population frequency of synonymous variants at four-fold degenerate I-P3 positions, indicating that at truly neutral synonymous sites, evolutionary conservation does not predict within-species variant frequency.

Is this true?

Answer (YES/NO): YES